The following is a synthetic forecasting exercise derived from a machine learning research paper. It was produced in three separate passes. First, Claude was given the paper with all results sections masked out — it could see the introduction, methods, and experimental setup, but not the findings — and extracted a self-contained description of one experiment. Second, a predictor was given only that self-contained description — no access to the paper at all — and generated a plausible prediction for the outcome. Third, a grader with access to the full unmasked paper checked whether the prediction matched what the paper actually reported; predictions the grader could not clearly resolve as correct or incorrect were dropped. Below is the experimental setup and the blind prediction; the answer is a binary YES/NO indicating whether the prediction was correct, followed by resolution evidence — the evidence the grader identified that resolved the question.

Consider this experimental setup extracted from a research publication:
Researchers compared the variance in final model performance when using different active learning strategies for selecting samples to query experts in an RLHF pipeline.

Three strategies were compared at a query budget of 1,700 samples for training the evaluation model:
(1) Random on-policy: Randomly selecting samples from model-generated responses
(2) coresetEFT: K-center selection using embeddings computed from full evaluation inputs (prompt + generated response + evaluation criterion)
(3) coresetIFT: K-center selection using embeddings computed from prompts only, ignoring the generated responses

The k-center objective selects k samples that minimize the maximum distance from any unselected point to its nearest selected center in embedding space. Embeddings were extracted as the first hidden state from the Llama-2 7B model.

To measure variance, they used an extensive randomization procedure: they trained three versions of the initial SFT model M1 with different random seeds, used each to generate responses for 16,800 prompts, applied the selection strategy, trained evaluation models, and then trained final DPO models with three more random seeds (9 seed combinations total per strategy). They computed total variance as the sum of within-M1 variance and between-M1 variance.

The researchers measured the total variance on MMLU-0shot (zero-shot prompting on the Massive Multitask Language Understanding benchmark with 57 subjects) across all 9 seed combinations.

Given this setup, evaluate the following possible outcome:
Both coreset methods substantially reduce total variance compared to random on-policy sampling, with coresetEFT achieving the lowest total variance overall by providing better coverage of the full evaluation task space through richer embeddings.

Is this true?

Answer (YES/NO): NO